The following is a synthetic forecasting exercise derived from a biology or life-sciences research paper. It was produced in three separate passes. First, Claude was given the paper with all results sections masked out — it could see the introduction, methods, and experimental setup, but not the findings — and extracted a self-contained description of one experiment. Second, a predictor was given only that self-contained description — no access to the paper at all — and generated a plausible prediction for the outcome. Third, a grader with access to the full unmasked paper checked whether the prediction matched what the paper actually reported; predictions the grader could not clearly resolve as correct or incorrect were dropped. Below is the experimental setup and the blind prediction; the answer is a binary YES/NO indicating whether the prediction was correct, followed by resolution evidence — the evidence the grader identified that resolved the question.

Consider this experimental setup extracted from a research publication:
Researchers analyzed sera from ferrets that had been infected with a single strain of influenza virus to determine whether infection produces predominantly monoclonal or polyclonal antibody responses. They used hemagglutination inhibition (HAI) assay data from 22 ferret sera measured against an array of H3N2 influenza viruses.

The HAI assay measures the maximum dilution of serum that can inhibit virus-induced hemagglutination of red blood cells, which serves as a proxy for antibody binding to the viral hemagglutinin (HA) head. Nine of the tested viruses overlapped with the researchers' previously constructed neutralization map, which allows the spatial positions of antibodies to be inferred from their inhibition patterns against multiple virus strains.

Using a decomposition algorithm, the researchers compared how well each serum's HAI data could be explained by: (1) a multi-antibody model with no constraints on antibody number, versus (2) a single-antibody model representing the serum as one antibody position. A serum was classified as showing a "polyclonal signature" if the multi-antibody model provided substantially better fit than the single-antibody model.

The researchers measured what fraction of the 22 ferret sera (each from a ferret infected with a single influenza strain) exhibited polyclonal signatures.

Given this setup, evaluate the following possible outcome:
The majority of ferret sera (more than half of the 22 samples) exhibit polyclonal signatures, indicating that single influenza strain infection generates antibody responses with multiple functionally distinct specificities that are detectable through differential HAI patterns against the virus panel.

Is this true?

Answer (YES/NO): YES